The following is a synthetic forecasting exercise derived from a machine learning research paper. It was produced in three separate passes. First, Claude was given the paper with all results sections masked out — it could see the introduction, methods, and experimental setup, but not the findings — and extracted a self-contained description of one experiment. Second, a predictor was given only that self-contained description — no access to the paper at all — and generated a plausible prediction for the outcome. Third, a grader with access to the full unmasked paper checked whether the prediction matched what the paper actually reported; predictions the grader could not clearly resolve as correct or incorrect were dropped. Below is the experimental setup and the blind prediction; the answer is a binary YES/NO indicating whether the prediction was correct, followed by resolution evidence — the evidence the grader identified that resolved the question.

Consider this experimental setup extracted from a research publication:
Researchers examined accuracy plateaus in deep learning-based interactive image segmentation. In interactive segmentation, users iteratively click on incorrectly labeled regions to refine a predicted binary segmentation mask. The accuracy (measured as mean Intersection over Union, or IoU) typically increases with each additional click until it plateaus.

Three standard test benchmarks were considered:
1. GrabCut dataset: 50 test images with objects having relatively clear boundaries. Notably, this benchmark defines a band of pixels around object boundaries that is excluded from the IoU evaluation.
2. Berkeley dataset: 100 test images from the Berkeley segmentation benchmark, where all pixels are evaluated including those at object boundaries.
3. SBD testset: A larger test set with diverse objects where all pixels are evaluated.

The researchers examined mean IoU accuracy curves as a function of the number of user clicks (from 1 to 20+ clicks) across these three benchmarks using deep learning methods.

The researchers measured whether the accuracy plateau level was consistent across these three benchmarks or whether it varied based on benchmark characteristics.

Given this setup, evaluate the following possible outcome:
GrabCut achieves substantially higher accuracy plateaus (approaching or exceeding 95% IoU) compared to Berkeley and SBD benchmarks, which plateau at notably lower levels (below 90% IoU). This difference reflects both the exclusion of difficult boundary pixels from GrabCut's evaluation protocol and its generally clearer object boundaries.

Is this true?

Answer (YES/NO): NO